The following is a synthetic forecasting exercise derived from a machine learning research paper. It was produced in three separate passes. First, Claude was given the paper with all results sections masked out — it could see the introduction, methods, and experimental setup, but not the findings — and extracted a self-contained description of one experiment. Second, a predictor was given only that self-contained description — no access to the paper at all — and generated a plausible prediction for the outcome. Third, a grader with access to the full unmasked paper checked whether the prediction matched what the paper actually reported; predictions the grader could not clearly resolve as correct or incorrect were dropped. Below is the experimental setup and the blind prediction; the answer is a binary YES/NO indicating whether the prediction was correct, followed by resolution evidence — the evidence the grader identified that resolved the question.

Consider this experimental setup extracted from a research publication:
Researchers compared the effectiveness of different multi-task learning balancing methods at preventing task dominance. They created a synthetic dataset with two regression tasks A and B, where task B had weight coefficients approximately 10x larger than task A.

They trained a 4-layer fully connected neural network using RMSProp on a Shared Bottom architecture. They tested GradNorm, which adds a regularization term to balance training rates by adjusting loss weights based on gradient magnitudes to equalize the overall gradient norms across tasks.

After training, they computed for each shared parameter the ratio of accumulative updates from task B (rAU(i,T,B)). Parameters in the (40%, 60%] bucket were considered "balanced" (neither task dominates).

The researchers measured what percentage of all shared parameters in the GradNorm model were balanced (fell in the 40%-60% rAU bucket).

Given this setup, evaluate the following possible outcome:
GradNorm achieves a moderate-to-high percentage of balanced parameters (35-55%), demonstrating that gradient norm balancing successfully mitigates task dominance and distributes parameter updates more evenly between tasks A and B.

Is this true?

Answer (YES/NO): NO